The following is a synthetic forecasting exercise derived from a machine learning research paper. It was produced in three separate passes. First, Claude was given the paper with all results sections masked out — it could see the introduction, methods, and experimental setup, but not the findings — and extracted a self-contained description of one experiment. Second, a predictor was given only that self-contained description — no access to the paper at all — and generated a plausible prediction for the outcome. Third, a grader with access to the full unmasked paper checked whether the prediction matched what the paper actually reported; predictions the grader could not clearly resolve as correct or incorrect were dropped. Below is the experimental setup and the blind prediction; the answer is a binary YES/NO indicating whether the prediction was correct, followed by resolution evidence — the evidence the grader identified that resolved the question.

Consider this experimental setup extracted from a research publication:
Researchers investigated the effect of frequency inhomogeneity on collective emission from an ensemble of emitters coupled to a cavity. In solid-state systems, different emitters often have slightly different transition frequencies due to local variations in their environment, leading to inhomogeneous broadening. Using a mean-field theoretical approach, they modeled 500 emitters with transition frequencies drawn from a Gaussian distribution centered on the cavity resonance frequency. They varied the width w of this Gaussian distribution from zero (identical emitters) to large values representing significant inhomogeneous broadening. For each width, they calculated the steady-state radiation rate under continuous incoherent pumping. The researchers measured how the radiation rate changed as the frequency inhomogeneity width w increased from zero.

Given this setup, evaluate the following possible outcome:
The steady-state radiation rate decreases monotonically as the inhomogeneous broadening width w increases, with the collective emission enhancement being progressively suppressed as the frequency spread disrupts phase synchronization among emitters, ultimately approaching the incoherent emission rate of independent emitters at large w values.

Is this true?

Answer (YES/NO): NO